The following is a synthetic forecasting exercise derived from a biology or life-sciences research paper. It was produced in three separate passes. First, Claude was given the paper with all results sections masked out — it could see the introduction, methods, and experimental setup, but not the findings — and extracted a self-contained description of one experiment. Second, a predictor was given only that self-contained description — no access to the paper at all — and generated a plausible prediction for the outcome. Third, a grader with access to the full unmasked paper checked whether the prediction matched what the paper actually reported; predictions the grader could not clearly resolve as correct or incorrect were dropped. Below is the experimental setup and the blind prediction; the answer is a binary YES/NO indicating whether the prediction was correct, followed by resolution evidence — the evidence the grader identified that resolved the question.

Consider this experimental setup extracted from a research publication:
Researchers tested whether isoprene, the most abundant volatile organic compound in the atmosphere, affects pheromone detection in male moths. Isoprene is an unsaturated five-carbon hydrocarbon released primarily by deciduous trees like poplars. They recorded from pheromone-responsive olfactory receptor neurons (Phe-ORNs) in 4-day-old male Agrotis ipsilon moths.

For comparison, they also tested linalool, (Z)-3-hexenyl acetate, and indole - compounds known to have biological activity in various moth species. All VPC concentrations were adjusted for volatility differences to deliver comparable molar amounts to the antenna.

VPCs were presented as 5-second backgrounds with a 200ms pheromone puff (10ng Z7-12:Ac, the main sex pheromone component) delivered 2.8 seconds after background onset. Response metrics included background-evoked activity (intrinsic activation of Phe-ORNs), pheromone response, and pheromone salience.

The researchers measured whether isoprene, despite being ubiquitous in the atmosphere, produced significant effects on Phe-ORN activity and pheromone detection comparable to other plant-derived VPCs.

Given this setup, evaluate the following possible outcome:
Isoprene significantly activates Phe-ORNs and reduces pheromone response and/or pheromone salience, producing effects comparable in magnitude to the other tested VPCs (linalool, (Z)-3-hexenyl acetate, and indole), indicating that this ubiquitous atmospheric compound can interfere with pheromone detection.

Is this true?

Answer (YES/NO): NO